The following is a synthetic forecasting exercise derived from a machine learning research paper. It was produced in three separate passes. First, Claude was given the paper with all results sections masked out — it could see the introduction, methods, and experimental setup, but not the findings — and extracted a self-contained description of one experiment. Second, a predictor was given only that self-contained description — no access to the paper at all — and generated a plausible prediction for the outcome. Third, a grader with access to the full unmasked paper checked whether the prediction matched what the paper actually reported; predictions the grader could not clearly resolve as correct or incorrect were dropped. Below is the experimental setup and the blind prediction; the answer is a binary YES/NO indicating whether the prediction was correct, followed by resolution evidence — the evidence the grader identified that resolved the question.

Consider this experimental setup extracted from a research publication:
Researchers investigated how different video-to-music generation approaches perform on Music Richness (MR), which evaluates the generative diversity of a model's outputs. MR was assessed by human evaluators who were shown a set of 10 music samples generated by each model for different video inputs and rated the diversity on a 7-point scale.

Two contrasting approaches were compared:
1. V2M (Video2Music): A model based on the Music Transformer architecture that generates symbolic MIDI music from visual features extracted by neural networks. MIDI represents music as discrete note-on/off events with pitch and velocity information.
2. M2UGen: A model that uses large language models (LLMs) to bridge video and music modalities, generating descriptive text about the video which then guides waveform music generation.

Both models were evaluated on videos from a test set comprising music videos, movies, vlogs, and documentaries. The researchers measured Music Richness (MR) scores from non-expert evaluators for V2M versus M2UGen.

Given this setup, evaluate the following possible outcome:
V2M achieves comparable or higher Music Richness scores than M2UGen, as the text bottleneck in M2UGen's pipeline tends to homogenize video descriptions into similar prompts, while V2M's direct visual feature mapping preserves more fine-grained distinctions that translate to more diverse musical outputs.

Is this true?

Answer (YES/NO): NO